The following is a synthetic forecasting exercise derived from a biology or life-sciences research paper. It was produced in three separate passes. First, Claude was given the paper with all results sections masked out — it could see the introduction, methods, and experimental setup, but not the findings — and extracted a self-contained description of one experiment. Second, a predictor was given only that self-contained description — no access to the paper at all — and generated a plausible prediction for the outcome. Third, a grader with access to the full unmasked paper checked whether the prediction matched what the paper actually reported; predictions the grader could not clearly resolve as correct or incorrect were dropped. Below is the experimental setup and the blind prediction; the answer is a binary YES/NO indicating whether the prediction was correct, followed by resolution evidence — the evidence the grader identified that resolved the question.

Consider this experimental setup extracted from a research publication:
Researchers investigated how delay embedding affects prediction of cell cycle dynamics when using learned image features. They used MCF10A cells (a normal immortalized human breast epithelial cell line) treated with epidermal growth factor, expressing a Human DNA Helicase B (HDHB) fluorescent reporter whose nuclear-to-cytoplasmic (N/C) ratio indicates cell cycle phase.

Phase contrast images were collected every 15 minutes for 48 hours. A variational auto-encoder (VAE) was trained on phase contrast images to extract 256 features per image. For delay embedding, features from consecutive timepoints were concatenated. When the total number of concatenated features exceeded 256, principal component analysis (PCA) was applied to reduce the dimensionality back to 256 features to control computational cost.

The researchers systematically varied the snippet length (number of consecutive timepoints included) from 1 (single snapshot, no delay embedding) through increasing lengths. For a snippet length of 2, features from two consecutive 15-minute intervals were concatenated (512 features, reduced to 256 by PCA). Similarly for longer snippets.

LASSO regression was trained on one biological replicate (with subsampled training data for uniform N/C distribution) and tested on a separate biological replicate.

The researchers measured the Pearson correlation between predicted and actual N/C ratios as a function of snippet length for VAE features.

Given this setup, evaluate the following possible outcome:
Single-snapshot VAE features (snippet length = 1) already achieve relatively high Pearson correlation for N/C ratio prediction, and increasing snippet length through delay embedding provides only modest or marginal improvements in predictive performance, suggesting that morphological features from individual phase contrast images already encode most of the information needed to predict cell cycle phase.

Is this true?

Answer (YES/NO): NO